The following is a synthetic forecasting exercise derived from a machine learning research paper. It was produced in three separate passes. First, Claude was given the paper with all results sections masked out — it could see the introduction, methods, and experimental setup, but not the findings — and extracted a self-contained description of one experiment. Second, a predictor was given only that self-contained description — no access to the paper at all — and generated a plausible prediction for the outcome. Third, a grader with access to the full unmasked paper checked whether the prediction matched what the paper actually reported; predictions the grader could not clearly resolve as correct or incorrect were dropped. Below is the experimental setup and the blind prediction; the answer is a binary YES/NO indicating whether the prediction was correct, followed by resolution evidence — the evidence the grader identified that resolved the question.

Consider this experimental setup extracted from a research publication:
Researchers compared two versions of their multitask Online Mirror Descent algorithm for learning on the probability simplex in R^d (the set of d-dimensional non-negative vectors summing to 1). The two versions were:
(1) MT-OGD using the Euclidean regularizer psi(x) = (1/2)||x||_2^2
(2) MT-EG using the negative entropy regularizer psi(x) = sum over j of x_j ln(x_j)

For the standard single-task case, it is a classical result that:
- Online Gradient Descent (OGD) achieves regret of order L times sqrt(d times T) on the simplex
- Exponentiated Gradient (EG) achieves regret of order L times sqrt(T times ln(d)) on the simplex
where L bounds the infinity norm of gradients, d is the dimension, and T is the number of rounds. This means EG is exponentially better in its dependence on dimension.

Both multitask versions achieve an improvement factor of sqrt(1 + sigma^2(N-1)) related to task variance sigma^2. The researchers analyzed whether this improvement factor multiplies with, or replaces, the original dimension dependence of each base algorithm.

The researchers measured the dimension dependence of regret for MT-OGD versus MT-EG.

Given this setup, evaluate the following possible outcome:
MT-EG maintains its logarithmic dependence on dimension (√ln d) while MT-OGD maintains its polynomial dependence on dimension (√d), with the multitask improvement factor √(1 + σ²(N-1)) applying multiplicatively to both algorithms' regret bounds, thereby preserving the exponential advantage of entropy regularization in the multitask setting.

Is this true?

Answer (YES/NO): YES